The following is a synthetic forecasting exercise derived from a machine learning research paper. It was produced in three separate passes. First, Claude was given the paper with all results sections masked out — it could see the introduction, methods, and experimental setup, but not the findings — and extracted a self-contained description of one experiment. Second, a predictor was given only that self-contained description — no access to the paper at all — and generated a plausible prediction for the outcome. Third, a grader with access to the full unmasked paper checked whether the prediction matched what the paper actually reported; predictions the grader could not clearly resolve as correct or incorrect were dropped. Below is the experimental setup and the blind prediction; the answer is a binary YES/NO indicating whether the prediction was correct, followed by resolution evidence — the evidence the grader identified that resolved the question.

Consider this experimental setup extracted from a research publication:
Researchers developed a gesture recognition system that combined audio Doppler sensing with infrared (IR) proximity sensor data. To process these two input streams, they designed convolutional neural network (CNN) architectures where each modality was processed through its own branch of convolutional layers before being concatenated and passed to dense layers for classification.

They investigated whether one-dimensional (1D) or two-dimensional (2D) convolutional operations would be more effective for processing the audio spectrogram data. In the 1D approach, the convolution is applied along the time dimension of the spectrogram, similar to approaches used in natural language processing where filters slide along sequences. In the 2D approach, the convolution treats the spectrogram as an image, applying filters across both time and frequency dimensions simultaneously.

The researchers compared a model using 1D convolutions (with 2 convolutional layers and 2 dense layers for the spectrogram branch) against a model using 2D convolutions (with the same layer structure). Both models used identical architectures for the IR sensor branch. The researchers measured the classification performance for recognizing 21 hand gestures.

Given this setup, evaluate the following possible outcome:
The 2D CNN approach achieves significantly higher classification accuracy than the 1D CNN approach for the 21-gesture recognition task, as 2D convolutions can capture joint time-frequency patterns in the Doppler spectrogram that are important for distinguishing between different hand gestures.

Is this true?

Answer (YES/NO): NO